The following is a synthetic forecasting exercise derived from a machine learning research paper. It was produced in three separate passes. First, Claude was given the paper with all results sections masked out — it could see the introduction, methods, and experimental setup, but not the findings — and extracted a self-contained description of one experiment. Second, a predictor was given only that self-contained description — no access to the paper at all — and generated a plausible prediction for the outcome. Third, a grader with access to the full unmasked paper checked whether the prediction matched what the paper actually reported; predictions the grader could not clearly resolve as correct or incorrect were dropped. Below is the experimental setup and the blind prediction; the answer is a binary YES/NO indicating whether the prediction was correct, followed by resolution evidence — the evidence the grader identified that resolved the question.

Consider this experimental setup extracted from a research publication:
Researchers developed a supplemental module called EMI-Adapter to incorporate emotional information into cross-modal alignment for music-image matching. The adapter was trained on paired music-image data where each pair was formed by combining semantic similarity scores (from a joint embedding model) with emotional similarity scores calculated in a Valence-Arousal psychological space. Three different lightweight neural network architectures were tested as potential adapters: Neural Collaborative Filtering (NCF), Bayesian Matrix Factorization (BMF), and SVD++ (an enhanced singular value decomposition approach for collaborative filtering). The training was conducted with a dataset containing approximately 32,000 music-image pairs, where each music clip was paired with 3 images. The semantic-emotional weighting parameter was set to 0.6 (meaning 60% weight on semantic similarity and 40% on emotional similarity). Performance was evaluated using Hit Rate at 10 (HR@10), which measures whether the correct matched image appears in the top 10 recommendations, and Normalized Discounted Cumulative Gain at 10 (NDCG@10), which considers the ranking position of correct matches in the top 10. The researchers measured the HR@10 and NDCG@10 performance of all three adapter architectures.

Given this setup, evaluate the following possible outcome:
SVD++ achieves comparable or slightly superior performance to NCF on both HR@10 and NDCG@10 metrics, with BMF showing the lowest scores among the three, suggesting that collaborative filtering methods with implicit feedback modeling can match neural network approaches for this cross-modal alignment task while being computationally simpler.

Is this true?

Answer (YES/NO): NO